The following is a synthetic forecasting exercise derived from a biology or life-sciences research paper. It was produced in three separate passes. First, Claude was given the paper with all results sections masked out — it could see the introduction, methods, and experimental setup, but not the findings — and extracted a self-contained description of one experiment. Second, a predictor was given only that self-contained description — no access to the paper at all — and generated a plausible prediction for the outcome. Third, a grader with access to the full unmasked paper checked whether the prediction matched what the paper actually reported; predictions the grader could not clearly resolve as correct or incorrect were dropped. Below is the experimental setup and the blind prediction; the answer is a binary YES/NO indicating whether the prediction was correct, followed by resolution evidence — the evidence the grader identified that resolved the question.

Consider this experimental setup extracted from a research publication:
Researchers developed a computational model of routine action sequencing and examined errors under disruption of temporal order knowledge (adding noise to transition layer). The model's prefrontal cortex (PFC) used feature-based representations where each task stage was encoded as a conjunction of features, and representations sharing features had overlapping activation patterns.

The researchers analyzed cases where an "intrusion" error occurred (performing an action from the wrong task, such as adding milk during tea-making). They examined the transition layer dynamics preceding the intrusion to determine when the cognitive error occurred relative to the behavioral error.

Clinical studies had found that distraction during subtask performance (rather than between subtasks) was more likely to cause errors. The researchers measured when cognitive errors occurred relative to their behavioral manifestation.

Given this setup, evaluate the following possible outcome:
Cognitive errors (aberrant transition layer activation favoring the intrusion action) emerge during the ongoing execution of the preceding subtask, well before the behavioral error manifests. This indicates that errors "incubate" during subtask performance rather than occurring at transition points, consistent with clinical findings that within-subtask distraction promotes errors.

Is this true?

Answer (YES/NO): NO